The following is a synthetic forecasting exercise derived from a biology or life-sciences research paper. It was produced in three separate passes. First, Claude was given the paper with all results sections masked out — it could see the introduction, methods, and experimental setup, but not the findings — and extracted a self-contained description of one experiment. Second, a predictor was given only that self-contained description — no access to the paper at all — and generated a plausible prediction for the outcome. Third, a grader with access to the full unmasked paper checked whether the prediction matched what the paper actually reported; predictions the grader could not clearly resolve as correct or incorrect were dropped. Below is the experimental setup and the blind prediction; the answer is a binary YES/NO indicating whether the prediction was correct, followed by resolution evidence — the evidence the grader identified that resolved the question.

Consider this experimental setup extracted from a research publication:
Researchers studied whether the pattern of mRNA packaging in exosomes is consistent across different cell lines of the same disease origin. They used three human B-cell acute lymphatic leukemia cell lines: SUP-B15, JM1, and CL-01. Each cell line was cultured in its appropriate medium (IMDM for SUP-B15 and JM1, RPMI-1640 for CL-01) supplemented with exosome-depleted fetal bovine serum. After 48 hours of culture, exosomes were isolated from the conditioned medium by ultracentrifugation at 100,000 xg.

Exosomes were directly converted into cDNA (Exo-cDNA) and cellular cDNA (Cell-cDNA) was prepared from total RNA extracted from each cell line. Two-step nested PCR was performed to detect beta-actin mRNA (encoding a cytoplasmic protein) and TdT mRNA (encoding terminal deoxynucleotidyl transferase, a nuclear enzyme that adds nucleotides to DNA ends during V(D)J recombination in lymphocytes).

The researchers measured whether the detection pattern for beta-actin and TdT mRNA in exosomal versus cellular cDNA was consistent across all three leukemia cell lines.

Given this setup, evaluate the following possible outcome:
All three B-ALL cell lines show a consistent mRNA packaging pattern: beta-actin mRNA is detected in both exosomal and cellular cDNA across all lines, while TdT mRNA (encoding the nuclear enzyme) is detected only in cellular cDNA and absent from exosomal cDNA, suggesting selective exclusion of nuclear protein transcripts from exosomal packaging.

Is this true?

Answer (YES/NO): NO